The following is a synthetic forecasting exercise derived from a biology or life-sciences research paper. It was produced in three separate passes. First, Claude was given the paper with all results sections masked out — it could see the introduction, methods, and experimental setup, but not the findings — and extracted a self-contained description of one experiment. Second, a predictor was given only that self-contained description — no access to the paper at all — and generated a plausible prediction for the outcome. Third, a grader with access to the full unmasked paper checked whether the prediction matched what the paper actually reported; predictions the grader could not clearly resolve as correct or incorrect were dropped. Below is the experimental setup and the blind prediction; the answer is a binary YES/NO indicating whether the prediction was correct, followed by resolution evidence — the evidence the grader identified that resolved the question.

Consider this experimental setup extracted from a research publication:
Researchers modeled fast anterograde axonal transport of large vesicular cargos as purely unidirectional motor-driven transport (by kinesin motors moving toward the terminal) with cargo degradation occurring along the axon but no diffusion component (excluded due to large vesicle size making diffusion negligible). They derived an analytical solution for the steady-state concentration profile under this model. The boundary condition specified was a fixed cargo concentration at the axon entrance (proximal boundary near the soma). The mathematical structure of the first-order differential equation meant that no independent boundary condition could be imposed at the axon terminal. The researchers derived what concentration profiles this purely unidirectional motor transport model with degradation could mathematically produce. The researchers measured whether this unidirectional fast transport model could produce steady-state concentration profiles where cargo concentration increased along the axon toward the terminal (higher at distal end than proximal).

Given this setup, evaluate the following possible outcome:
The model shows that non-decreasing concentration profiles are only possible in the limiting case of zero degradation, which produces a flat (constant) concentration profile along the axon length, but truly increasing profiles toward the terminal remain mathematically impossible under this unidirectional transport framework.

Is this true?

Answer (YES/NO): YES